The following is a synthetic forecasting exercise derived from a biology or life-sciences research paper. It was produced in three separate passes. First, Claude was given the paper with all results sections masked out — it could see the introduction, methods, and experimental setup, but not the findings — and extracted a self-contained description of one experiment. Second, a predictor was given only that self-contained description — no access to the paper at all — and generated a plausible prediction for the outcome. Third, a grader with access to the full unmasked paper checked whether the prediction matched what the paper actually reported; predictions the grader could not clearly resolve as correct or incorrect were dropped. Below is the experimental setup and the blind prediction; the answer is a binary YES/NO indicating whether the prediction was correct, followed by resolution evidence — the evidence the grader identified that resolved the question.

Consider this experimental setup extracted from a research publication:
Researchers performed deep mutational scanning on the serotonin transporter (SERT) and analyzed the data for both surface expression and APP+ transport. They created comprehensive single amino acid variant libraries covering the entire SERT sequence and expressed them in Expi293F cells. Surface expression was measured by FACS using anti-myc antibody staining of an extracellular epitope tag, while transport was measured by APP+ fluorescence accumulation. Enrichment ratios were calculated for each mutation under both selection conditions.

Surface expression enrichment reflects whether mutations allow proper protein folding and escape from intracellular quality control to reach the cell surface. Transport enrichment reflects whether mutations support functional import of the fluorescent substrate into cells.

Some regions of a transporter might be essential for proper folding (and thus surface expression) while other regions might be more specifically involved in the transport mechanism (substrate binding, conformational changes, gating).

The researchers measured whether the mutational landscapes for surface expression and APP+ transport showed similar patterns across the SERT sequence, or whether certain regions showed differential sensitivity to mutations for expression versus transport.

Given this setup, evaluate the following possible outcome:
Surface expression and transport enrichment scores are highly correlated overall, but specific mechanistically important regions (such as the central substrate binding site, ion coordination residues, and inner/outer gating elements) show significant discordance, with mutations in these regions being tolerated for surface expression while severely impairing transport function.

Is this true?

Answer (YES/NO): NO